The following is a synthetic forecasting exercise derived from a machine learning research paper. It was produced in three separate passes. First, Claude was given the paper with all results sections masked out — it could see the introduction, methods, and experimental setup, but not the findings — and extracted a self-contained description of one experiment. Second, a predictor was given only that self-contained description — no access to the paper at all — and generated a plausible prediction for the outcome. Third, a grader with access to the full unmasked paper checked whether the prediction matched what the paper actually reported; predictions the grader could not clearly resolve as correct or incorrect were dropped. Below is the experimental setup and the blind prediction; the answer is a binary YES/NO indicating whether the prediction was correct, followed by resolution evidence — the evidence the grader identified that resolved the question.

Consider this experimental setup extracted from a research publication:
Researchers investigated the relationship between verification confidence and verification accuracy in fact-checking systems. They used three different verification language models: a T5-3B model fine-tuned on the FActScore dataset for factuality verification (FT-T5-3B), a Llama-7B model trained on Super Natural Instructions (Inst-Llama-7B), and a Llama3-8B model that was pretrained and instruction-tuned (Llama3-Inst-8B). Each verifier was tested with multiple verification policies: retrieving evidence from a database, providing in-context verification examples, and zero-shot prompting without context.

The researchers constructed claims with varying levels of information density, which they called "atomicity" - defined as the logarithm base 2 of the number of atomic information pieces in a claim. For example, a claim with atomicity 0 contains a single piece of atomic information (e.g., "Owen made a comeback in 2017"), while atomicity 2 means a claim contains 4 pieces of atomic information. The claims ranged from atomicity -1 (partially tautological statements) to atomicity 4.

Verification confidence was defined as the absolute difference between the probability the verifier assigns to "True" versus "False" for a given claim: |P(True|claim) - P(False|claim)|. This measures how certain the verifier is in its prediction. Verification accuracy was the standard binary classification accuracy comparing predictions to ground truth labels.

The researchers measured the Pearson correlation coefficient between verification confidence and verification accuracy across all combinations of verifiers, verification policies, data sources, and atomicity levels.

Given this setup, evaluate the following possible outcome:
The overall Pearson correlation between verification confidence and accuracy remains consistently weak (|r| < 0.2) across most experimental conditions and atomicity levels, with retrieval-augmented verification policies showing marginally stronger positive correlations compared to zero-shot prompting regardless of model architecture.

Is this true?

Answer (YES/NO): NO